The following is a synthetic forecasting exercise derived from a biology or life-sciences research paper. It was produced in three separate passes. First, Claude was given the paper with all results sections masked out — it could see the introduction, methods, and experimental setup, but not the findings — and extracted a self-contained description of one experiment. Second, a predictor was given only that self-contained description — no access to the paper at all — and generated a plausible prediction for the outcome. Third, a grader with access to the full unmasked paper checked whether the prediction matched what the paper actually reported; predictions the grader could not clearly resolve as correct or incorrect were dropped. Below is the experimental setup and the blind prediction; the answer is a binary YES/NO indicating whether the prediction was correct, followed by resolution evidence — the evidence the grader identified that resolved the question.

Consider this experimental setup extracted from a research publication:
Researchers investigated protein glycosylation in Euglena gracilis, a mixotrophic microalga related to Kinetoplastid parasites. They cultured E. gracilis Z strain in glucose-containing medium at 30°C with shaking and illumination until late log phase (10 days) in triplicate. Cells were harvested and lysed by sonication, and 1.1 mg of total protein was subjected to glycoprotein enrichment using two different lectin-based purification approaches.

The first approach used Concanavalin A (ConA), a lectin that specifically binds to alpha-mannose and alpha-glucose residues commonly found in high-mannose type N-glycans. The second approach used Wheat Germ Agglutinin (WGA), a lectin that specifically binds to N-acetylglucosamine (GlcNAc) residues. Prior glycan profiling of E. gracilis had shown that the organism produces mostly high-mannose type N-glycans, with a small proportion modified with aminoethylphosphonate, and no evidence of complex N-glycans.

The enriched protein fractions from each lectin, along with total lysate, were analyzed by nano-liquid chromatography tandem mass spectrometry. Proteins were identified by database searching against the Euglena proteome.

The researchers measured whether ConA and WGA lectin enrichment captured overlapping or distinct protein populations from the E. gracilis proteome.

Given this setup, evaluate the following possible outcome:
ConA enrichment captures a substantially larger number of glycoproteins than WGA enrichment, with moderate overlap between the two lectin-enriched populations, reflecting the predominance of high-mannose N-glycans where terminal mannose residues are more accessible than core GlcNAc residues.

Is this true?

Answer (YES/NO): YES